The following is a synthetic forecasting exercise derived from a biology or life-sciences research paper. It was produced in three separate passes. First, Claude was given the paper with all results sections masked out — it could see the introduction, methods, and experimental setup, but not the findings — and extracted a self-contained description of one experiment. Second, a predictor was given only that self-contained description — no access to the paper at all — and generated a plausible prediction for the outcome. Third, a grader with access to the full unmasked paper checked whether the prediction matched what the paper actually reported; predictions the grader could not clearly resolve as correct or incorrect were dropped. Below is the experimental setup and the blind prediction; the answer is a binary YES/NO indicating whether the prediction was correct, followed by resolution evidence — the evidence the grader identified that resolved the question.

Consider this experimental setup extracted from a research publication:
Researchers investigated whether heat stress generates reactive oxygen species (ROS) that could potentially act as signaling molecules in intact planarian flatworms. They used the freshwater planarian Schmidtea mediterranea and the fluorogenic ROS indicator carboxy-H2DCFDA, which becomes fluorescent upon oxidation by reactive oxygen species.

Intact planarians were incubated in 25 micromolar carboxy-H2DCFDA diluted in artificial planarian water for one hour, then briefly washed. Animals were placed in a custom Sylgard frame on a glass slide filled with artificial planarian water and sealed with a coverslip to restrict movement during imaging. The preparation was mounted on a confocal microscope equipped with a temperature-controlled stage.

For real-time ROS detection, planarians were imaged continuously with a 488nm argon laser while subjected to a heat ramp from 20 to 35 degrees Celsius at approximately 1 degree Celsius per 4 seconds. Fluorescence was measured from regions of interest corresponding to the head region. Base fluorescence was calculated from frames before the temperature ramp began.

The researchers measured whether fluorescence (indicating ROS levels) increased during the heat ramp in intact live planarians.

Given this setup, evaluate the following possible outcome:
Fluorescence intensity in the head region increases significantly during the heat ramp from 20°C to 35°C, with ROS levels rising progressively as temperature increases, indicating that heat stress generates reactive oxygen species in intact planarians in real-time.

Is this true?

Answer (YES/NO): YES